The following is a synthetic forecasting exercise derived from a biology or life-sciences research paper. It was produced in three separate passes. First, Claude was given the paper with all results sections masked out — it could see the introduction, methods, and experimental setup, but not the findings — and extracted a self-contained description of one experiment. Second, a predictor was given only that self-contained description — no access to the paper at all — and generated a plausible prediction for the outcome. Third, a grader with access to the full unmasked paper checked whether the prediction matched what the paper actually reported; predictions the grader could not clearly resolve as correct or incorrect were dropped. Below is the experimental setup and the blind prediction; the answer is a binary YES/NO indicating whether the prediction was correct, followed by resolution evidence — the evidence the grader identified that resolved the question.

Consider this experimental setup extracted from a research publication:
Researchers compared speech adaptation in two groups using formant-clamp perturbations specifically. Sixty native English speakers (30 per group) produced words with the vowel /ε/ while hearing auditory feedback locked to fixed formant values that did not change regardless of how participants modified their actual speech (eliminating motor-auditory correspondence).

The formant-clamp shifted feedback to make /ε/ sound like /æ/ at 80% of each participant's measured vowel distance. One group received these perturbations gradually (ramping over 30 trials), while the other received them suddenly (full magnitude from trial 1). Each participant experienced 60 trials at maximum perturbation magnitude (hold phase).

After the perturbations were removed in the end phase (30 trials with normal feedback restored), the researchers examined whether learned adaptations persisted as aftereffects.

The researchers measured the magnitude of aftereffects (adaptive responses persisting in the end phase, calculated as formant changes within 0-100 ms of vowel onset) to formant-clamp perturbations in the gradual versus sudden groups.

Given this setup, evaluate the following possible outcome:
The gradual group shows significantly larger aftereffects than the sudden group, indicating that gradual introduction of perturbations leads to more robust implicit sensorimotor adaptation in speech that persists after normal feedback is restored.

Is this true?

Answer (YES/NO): NO